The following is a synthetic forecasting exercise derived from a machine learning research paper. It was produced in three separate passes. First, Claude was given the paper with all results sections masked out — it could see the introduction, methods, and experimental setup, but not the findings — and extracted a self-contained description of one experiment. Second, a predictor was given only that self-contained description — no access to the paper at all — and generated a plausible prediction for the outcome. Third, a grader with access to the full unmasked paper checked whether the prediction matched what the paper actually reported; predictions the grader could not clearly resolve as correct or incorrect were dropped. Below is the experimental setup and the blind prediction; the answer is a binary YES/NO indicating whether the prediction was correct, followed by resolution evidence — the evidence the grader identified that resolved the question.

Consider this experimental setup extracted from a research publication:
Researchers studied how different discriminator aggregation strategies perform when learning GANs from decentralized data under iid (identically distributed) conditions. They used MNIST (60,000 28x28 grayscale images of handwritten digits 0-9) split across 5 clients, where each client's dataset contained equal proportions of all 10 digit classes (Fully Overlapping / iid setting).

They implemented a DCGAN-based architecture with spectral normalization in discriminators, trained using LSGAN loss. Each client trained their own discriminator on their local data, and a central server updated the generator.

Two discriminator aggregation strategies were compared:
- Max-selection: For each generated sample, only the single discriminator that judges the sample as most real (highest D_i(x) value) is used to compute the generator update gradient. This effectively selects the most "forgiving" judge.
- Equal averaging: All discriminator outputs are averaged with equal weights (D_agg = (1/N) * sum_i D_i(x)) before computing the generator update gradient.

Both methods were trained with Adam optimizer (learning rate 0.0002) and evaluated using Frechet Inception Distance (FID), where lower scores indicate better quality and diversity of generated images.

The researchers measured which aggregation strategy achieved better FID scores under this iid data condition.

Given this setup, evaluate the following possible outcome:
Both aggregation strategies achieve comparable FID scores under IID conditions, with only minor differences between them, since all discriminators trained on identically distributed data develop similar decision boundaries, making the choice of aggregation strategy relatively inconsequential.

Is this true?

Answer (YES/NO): NO